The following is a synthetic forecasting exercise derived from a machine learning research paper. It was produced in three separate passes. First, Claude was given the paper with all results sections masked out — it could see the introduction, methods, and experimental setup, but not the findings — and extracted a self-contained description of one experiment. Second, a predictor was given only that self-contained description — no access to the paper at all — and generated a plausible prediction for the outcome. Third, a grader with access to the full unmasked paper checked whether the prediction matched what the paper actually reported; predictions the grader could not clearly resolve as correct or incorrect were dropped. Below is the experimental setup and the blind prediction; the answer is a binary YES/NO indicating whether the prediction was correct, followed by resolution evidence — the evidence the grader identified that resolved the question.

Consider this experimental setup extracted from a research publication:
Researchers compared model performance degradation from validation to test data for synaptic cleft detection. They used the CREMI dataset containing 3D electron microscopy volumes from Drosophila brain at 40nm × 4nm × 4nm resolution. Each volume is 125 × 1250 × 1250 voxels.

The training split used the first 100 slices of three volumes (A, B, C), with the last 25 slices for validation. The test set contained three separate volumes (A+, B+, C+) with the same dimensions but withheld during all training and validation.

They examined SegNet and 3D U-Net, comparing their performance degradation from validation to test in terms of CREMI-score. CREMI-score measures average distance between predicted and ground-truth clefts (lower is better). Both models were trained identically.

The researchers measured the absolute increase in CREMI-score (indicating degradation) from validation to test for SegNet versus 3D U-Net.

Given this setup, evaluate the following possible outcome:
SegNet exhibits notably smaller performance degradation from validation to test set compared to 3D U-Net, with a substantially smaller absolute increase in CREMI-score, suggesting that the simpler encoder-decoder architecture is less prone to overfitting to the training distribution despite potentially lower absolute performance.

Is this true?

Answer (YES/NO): NO